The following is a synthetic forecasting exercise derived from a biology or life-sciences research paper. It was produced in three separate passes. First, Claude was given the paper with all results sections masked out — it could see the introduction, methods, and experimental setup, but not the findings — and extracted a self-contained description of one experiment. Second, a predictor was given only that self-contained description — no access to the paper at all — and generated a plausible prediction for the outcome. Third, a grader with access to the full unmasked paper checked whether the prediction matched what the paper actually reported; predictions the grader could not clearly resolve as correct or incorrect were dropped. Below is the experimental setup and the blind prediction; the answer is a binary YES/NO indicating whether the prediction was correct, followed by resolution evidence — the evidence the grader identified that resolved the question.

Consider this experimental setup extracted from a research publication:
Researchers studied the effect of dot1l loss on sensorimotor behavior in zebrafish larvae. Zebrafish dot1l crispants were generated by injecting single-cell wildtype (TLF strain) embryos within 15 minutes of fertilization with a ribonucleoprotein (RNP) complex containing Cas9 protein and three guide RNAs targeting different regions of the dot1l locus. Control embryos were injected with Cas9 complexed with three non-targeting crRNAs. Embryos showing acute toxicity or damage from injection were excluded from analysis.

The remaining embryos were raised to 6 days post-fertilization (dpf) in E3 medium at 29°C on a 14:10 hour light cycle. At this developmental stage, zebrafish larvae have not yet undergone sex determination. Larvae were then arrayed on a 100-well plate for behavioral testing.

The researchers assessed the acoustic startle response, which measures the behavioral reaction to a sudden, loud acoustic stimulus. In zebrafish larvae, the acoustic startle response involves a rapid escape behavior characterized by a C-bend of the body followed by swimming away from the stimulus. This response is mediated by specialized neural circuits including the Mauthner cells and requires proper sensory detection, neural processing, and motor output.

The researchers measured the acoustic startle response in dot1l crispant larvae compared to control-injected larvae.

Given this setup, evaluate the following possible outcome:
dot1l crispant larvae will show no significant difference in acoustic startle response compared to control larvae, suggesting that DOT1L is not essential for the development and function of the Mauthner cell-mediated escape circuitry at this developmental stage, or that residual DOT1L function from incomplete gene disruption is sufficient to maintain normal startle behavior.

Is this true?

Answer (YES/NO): NO